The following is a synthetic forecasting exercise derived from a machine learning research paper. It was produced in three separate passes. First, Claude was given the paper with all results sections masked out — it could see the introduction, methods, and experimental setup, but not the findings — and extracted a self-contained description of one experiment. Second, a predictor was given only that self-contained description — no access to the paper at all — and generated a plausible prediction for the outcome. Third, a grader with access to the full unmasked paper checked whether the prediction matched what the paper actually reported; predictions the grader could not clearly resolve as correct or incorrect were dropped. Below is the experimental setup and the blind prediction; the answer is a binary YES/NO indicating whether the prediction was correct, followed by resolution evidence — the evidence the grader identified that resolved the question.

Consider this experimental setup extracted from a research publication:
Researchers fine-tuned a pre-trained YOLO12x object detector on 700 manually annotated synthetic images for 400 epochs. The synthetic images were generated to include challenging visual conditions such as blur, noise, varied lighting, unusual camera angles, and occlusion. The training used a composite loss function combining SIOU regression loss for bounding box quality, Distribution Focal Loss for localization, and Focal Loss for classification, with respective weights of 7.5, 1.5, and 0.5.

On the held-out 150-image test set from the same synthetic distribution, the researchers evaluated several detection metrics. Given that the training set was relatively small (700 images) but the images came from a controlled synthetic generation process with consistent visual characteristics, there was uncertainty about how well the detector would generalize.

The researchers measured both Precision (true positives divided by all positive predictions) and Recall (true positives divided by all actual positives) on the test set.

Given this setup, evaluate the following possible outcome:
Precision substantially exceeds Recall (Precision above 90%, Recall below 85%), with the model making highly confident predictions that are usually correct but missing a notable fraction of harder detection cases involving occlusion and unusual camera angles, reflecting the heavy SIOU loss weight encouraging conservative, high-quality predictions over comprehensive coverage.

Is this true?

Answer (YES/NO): NO